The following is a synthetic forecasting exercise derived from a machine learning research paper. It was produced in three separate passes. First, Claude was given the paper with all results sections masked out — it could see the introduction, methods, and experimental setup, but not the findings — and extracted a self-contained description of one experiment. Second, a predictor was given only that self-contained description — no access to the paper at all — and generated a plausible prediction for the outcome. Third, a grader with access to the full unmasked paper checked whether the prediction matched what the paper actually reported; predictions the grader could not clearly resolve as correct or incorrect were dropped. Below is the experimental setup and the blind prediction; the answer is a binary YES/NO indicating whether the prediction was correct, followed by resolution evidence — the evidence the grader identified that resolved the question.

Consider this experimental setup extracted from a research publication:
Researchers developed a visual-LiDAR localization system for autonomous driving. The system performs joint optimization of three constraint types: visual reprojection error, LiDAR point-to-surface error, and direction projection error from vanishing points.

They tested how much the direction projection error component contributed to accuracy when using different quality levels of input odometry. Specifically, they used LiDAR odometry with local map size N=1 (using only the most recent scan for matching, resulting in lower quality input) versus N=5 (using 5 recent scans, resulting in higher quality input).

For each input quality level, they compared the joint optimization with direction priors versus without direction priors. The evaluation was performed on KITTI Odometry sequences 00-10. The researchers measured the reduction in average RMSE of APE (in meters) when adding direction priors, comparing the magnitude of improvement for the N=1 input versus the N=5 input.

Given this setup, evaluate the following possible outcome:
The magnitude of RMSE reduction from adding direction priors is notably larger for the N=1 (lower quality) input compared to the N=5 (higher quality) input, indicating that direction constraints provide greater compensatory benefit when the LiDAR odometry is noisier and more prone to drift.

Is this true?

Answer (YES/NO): YES